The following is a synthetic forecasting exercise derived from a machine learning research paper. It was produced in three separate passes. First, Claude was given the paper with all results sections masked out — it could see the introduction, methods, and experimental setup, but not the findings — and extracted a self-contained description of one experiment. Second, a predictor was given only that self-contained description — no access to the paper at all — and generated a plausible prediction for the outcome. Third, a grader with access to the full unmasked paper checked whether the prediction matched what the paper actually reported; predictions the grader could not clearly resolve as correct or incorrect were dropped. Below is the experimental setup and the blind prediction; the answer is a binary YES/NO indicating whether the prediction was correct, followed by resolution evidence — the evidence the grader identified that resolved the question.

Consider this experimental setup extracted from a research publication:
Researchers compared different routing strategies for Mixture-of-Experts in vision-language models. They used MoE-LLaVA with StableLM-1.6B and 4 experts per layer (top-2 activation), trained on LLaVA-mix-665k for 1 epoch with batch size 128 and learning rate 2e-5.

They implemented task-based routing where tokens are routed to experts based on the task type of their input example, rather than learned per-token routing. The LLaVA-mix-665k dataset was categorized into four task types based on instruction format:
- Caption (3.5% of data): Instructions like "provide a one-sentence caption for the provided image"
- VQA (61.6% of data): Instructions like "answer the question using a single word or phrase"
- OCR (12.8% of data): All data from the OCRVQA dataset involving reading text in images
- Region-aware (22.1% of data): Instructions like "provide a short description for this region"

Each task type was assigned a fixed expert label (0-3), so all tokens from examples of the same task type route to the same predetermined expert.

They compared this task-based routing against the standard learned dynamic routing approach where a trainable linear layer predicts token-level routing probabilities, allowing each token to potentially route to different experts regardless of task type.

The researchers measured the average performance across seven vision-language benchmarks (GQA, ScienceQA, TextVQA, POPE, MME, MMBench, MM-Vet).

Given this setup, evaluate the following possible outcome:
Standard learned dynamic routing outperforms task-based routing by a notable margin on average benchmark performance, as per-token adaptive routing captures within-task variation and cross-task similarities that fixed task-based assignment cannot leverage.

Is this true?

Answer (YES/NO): YES